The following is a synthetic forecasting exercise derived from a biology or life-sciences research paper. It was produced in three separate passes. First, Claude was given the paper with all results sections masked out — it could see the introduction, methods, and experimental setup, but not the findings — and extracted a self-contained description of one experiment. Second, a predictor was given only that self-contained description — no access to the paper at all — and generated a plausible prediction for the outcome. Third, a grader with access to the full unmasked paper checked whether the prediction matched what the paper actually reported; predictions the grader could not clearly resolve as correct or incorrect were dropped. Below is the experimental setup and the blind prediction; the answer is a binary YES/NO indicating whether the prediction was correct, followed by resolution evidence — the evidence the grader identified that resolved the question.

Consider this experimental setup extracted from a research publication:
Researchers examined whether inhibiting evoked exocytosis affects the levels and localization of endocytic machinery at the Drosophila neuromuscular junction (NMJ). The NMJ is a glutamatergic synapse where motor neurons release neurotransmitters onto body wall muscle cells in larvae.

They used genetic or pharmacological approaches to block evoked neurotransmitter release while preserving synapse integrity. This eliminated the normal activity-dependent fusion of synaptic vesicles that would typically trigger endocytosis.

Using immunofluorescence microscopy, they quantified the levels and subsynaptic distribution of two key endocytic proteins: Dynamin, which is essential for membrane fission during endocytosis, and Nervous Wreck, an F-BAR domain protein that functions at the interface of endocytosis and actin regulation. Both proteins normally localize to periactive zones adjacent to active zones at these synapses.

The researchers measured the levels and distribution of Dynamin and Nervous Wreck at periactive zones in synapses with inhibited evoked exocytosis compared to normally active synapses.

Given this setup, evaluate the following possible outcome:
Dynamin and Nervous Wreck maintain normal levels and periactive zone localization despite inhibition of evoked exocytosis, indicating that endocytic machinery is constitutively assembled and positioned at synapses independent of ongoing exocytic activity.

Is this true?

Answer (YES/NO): YES